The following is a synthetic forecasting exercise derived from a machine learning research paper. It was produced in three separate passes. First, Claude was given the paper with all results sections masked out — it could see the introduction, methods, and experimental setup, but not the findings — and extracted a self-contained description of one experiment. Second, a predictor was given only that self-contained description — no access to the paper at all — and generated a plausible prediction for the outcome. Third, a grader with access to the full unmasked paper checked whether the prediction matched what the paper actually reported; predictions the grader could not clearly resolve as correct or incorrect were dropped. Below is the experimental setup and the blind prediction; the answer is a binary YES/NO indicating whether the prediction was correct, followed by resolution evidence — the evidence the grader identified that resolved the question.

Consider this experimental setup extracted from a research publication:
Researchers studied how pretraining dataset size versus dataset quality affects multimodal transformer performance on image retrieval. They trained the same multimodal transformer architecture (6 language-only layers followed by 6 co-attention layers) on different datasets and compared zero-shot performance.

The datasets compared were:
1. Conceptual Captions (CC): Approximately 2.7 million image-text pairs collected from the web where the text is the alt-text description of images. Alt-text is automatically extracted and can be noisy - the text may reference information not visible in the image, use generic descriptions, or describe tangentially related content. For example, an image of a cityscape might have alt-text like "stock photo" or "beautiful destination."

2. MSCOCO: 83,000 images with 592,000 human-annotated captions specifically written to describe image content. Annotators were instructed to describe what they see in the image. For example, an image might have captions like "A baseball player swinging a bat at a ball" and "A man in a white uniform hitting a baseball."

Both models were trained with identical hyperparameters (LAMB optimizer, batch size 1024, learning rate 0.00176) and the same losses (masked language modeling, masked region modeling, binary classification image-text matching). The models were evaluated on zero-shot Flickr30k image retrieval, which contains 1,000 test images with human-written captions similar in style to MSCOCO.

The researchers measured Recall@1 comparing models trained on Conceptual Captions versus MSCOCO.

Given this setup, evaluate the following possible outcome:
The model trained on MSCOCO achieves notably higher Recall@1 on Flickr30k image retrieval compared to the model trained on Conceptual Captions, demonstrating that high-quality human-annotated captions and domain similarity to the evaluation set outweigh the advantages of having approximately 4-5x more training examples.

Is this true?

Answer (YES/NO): NO